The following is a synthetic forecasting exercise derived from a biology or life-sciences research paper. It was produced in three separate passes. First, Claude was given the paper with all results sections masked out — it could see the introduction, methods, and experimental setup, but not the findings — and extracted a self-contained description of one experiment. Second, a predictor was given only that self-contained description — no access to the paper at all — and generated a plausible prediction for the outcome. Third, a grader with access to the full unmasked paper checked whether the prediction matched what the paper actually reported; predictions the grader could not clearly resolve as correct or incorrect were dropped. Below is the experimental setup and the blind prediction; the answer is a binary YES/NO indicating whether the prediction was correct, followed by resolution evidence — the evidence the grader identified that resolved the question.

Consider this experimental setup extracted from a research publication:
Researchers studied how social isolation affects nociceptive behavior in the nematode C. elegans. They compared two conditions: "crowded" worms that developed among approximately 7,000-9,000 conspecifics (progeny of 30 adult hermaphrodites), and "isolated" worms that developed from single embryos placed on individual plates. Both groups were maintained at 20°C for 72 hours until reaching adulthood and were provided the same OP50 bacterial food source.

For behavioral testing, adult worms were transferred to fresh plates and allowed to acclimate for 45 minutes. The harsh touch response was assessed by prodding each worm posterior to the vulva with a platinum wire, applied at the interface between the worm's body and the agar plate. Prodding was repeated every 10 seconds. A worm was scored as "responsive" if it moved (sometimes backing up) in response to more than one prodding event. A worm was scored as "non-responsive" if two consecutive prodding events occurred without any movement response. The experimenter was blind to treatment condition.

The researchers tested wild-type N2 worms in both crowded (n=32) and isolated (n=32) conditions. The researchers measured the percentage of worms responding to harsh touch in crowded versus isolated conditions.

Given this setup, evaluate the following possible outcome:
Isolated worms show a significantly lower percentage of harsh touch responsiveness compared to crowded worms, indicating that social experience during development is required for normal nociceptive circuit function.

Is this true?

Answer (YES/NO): YES